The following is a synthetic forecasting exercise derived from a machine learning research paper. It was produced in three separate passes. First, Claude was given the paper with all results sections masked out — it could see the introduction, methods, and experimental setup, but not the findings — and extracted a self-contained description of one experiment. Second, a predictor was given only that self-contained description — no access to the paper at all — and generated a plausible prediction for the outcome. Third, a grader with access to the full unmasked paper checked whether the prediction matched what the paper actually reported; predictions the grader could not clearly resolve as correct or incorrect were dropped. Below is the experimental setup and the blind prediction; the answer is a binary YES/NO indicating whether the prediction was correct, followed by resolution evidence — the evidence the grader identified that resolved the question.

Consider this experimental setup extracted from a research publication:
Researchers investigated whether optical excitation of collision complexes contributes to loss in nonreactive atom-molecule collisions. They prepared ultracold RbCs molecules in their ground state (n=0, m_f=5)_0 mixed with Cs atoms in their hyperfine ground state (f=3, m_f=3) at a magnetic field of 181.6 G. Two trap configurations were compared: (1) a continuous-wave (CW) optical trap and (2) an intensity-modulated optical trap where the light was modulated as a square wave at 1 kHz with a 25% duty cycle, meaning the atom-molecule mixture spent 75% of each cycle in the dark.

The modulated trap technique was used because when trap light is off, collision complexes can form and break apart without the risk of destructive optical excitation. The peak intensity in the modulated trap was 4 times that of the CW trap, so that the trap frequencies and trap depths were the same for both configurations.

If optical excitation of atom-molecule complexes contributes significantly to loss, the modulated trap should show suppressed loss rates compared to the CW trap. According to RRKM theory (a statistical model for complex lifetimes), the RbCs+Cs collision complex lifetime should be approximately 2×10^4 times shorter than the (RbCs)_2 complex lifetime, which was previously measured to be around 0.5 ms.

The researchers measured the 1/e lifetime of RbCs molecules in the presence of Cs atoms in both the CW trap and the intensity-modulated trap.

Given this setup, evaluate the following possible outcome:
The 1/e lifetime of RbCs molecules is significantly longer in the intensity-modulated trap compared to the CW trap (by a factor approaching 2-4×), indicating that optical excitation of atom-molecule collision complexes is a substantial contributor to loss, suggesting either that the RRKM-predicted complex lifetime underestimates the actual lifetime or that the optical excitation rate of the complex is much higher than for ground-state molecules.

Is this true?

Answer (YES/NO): NO